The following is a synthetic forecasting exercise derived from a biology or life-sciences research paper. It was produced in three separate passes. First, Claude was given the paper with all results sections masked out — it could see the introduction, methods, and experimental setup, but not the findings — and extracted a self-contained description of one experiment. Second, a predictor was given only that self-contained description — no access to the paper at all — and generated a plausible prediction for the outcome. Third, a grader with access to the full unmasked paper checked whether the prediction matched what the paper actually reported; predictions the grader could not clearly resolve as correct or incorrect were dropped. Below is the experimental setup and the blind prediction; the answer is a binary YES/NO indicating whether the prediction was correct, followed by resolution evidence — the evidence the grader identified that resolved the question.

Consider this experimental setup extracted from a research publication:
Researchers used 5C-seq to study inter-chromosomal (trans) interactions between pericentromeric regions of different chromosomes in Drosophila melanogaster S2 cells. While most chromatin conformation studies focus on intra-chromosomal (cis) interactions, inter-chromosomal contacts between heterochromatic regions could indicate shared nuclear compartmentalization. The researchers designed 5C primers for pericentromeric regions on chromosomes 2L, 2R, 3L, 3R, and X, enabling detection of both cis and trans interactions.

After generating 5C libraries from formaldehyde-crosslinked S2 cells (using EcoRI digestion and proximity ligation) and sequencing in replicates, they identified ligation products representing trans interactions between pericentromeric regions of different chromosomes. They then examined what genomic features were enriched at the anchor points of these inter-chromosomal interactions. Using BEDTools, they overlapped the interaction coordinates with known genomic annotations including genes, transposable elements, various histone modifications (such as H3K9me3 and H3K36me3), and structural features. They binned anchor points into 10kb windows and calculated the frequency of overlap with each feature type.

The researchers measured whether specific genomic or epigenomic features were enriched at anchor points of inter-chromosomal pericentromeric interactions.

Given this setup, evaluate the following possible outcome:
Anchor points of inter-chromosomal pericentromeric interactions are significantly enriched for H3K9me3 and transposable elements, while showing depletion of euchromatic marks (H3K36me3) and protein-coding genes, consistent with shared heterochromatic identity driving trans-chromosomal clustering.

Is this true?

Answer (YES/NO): NO